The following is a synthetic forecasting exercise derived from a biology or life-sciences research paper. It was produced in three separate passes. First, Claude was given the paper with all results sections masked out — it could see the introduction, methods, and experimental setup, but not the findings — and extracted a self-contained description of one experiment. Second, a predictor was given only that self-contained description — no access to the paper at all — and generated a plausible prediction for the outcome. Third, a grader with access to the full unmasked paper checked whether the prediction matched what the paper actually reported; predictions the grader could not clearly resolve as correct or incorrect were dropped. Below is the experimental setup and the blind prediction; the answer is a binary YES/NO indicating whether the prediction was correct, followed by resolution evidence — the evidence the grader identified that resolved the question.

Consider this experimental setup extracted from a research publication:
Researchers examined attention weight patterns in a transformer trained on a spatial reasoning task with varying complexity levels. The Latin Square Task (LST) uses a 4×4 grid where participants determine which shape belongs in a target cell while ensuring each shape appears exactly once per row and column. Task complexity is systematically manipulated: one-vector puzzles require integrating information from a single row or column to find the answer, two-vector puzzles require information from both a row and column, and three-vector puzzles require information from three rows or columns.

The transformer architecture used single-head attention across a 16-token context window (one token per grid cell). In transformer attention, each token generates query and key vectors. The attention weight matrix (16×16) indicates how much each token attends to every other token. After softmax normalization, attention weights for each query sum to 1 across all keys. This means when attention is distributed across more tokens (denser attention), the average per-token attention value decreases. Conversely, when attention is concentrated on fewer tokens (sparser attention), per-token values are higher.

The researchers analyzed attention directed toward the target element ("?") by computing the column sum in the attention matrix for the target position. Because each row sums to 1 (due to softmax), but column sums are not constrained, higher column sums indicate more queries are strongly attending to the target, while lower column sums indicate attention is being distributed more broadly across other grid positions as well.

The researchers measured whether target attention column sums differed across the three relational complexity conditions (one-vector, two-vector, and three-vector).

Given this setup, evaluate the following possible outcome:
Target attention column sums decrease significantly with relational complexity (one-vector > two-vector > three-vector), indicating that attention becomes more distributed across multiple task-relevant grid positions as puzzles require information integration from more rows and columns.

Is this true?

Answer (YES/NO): YES